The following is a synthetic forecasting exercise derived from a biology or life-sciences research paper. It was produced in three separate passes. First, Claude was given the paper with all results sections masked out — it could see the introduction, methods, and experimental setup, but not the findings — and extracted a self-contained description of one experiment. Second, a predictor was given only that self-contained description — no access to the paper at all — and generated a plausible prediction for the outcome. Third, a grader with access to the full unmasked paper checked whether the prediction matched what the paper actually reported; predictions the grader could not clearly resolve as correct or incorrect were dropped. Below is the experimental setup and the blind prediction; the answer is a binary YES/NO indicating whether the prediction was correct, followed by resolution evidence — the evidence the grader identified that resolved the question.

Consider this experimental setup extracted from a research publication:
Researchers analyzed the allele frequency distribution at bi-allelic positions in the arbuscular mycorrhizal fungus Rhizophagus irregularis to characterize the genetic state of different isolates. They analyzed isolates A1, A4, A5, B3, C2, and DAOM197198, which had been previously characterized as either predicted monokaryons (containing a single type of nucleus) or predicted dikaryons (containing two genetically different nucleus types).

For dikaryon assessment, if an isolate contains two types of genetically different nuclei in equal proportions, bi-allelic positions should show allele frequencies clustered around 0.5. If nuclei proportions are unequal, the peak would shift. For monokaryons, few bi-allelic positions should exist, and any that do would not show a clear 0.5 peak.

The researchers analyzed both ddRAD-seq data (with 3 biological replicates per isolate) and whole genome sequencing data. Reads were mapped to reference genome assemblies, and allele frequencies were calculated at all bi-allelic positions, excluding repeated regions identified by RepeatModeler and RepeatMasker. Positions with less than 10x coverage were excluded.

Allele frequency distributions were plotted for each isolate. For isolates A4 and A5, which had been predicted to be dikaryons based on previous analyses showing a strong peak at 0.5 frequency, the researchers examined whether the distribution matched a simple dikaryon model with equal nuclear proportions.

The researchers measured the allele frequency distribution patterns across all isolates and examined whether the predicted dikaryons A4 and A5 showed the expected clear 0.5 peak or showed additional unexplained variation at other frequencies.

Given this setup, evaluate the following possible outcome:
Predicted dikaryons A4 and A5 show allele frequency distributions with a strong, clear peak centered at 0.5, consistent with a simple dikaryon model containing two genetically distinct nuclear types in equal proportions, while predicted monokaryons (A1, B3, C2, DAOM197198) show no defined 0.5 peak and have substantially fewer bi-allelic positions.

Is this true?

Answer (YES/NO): NO